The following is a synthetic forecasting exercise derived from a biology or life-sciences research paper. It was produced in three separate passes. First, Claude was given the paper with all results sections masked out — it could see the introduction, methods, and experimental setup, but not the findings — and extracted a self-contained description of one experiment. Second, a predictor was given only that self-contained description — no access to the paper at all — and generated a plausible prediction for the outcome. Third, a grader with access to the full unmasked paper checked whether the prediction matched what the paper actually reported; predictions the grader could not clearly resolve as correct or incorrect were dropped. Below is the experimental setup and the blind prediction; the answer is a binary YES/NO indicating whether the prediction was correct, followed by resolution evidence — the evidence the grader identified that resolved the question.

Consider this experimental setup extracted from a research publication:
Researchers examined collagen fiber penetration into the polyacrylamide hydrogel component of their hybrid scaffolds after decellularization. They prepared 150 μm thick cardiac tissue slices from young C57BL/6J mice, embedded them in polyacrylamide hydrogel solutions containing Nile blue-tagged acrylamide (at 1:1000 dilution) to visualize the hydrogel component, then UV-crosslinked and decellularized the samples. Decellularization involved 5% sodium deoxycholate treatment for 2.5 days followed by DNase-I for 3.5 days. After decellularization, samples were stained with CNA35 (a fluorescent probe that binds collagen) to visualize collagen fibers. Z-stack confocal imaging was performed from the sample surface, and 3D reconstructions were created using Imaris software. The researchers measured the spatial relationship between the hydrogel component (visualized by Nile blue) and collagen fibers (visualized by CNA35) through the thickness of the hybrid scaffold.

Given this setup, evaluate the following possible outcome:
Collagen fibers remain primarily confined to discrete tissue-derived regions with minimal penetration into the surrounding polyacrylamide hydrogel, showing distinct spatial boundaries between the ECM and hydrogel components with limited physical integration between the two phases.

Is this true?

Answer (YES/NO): NO